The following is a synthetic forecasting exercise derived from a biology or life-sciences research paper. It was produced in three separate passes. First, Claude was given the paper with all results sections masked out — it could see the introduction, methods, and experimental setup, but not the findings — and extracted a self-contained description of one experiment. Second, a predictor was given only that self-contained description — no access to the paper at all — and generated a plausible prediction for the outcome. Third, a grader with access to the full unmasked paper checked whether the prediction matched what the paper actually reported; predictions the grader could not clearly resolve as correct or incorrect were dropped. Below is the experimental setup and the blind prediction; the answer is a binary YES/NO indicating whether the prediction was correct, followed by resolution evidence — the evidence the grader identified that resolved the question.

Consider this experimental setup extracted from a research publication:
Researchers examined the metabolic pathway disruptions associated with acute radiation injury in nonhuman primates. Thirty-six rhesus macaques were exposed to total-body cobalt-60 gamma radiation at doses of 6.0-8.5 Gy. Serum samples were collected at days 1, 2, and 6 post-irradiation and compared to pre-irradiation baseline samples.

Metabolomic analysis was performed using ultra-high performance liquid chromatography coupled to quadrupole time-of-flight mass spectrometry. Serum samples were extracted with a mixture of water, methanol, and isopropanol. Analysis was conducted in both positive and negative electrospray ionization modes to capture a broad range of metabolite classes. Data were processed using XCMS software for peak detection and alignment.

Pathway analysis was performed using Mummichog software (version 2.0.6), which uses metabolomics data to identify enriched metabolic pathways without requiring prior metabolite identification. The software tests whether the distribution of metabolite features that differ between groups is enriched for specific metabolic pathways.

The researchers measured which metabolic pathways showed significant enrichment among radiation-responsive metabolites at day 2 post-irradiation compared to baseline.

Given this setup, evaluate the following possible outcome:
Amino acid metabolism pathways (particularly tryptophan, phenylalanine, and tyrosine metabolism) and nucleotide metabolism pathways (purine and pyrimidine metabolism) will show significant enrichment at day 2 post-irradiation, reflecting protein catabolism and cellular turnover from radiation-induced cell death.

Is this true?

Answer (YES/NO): NO